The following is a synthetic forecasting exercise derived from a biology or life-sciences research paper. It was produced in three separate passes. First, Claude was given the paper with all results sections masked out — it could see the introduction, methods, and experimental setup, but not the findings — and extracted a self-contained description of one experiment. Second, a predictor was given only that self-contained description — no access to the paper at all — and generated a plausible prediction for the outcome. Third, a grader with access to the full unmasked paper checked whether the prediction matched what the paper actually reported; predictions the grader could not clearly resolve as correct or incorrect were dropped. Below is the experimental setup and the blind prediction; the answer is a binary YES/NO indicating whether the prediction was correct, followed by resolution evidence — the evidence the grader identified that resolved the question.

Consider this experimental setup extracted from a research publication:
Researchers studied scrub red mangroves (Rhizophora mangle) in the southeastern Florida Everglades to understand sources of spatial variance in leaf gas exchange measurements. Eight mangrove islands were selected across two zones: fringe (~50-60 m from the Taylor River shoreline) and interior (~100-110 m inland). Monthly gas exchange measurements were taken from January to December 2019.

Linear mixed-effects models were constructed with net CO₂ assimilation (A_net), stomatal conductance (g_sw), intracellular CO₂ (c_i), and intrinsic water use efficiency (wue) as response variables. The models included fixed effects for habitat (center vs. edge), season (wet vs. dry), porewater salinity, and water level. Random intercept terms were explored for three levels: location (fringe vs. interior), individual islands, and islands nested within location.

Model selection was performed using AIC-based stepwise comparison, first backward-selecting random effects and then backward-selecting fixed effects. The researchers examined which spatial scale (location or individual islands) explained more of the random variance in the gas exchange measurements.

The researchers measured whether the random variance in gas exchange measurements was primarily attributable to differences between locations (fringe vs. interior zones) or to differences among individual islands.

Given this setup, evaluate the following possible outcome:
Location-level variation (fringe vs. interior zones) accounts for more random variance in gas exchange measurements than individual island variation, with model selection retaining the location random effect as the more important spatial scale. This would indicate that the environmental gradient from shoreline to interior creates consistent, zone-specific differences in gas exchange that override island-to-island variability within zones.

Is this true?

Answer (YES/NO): NO